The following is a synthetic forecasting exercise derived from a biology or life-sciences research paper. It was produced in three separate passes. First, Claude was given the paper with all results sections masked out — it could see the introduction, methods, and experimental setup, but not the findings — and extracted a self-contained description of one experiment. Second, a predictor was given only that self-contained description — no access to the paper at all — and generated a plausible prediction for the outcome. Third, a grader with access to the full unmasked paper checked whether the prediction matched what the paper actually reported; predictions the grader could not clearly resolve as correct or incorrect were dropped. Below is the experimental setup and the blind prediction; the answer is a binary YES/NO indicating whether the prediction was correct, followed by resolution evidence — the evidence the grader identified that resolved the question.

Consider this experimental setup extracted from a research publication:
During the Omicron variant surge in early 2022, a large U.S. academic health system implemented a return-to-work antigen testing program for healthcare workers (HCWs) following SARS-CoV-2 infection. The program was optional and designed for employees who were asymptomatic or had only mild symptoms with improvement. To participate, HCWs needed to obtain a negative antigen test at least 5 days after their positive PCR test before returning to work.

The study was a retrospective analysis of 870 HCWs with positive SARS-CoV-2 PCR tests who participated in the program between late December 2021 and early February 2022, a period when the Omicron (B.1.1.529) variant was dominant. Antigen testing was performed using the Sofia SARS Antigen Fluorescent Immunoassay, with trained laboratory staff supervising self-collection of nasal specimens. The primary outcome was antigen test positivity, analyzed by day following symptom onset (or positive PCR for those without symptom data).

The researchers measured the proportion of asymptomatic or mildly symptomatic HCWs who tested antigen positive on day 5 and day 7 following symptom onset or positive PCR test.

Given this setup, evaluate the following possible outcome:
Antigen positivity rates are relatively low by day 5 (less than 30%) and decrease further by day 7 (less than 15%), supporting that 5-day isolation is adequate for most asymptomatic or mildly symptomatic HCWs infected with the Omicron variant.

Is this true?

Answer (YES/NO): NO